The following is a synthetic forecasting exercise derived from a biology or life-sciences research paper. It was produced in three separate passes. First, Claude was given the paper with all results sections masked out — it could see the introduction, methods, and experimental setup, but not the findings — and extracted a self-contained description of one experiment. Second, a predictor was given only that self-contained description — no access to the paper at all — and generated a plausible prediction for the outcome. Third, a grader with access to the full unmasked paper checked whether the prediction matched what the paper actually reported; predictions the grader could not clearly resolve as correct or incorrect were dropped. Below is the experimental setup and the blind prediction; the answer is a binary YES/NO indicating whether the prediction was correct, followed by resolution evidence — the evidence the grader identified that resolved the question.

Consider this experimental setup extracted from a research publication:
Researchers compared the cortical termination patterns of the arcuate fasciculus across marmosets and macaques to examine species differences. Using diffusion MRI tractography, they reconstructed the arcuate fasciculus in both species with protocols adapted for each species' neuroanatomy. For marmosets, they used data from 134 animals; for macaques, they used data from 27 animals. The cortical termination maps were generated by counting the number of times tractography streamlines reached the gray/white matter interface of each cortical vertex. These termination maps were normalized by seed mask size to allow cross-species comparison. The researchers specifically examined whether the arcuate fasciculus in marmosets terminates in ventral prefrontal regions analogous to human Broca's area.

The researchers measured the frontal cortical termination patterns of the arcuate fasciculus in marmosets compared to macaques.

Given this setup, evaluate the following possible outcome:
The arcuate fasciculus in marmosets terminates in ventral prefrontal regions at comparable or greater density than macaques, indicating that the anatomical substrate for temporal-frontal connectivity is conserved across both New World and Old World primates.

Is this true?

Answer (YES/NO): YES